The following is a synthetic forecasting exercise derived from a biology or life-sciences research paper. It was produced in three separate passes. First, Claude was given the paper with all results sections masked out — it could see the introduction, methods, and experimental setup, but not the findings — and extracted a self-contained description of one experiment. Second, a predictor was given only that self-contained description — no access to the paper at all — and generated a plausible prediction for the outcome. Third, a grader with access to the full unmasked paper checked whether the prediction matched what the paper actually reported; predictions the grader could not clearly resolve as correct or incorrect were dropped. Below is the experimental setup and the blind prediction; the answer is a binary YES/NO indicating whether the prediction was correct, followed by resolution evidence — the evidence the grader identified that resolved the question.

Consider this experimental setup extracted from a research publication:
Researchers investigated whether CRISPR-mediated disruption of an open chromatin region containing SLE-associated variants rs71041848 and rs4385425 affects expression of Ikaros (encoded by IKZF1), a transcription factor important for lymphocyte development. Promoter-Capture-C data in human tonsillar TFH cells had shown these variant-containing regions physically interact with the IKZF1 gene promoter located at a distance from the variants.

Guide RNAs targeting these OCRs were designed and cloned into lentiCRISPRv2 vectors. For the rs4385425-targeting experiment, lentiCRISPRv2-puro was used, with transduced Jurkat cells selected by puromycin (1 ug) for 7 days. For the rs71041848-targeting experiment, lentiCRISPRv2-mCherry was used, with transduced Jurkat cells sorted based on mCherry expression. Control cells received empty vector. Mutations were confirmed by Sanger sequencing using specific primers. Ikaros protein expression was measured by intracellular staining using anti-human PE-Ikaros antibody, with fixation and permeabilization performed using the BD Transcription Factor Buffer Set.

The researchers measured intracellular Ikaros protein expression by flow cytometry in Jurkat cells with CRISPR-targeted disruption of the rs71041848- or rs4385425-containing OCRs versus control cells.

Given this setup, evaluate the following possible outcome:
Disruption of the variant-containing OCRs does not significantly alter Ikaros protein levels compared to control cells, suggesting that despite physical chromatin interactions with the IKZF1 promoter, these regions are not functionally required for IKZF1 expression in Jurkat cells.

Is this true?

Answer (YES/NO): NO